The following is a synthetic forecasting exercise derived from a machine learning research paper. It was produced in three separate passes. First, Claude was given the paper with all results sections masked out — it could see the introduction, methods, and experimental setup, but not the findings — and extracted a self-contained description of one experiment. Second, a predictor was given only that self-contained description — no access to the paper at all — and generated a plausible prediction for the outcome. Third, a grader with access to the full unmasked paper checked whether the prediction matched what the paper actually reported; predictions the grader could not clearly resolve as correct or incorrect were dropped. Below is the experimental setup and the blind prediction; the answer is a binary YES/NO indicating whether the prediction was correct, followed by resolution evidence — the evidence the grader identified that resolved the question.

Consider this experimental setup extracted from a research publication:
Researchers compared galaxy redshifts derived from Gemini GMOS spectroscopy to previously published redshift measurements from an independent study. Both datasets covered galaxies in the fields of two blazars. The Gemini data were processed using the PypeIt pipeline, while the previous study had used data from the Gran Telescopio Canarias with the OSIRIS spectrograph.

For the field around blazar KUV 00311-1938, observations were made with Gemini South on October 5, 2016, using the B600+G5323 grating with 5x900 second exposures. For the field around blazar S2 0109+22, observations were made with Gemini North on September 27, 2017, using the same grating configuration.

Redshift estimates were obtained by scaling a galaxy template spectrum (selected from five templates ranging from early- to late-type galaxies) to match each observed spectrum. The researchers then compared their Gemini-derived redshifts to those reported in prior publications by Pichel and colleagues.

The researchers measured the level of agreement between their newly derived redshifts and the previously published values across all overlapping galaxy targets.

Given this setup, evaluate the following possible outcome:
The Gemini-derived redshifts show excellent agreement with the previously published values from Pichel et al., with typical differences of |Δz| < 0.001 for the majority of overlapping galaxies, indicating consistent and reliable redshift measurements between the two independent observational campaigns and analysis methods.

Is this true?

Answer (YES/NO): NO